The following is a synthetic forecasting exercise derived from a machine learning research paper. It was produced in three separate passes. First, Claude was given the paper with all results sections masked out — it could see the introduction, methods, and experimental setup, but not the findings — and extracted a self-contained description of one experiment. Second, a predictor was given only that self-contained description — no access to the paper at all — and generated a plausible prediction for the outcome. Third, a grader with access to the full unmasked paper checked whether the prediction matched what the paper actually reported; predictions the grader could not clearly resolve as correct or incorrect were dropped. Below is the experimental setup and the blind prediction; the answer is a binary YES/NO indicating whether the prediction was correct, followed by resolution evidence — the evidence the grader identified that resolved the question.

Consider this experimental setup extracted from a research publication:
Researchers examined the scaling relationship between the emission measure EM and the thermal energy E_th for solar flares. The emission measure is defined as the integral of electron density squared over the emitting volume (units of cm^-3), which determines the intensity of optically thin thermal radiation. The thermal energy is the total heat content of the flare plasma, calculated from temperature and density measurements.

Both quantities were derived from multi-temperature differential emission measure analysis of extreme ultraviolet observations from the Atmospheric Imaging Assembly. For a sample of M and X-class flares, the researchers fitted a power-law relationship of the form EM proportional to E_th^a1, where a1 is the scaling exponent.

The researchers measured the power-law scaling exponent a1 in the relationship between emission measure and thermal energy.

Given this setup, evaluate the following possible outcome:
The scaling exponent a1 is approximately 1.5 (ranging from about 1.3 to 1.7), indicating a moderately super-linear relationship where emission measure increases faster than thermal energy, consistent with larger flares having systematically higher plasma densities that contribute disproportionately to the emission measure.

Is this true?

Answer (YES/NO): NO